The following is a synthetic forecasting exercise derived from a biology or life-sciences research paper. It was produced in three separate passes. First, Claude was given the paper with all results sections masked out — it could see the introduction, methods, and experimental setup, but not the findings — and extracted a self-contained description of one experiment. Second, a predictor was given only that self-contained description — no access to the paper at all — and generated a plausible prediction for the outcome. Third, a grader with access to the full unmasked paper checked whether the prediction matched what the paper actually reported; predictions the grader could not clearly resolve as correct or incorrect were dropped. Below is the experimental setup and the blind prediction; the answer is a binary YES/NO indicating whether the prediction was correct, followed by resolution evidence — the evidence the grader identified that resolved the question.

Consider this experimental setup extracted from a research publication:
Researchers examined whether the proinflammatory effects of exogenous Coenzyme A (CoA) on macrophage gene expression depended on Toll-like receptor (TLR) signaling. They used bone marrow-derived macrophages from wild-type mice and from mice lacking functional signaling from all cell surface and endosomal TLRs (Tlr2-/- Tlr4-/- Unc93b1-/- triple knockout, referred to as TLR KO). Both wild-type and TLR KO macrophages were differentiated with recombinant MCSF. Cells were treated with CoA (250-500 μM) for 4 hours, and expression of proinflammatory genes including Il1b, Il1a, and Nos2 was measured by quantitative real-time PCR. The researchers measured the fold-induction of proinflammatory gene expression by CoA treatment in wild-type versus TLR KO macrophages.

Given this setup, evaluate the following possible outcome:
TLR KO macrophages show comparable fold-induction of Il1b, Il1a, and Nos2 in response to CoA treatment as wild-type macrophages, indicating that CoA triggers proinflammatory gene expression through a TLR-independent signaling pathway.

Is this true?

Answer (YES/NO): NO